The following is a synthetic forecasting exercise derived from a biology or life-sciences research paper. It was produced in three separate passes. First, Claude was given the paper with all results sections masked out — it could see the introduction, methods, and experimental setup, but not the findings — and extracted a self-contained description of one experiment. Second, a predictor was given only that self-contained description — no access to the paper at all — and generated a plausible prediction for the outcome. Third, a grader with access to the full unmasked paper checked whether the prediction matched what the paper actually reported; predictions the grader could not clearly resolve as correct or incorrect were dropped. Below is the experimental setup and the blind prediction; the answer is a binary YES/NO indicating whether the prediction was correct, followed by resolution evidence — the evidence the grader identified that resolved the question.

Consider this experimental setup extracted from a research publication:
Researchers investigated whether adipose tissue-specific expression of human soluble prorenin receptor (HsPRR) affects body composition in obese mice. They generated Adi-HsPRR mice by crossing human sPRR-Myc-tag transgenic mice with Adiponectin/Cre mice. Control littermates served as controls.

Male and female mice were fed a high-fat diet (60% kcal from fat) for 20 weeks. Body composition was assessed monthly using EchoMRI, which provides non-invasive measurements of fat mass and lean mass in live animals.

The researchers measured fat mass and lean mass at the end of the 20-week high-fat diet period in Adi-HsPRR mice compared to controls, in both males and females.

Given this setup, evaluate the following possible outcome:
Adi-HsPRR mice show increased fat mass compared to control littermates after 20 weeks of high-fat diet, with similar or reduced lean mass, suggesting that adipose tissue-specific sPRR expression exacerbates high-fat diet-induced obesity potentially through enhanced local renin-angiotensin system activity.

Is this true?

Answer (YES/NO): NO